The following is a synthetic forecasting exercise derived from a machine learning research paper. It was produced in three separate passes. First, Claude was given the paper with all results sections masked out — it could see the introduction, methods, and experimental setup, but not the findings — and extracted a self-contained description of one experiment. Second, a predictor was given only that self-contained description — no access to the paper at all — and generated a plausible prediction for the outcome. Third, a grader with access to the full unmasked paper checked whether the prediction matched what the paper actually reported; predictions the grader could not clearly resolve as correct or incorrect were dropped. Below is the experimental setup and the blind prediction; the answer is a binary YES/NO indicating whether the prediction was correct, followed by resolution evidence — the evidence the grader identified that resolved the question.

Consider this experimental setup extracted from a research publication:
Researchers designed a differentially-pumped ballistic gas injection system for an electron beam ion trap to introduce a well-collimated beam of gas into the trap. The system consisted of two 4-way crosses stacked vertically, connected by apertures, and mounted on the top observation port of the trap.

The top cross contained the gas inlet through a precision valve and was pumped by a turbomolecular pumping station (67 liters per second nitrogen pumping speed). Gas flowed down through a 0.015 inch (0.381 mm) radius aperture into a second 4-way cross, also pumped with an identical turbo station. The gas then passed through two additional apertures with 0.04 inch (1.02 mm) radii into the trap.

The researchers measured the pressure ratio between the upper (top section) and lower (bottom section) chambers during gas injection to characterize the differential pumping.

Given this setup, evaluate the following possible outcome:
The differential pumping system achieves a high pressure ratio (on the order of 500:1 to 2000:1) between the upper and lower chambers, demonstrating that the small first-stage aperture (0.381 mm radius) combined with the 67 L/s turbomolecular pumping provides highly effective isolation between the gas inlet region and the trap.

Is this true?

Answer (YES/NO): NO